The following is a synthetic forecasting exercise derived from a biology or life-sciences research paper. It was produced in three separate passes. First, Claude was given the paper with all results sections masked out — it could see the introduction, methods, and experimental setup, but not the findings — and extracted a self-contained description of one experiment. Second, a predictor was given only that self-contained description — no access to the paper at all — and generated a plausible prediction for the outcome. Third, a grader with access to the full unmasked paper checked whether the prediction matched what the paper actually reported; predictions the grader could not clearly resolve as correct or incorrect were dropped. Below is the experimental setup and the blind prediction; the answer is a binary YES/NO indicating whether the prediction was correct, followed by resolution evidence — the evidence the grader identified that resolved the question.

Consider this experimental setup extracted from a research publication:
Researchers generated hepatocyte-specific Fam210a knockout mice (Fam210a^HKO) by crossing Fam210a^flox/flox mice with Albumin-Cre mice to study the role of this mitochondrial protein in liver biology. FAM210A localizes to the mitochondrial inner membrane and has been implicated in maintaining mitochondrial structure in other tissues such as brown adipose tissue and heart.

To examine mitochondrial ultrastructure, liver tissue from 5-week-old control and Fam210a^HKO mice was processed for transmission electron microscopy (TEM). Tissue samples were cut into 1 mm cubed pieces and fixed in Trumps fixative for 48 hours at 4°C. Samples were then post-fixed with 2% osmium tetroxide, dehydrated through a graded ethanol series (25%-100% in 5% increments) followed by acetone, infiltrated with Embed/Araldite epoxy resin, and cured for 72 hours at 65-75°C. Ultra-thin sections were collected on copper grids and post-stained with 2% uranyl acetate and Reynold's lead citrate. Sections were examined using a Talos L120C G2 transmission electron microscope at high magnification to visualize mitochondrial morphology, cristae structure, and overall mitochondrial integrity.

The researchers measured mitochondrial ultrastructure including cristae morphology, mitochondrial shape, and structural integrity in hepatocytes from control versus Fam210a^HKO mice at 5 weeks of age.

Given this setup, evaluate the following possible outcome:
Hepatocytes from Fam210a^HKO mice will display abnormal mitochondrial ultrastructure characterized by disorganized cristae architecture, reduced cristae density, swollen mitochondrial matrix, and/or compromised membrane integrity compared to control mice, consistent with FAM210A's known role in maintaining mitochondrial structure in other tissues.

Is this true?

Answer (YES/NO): YES